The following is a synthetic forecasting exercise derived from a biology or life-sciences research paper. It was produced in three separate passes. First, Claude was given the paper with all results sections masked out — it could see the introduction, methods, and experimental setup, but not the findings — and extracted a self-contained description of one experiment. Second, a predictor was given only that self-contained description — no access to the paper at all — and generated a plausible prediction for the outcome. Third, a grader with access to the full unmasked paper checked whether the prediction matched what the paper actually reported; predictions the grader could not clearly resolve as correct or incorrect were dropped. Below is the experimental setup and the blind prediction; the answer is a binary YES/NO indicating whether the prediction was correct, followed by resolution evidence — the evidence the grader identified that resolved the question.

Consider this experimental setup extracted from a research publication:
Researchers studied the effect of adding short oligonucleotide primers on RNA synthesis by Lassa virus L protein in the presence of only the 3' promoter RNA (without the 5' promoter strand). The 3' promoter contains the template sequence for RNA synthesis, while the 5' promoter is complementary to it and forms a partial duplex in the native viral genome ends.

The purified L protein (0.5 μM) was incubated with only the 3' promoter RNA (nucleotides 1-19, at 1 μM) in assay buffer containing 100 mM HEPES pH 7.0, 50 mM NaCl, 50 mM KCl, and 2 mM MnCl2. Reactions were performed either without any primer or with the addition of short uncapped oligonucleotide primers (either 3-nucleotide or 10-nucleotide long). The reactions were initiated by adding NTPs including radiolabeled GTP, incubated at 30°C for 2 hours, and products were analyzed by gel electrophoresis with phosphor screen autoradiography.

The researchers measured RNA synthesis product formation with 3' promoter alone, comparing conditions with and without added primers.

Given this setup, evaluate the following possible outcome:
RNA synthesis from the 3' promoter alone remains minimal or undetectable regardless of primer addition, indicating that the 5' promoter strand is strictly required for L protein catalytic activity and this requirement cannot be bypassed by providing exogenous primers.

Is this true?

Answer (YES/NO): NO